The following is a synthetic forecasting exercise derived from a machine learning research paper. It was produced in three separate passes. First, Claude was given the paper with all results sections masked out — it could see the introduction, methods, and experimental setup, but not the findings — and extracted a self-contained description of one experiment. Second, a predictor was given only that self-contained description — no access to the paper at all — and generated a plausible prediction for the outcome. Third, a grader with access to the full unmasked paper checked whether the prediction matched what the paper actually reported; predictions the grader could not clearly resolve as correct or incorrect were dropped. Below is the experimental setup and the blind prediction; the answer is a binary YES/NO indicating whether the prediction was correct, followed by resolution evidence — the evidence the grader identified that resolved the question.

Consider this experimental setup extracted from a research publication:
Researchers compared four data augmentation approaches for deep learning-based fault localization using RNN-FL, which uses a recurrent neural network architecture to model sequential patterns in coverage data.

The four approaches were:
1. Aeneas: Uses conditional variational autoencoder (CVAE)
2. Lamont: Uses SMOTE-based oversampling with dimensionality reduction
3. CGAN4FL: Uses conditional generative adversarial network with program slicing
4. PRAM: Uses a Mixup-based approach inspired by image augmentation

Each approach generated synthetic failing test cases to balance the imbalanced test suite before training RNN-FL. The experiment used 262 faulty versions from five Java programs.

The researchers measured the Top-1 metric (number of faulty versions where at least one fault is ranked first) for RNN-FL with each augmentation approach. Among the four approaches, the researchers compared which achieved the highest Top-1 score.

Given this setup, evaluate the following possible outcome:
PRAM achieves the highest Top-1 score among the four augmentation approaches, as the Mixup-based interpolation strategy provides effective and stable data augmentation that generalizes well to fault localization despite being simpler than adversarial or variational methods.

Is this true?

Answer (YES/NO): YES